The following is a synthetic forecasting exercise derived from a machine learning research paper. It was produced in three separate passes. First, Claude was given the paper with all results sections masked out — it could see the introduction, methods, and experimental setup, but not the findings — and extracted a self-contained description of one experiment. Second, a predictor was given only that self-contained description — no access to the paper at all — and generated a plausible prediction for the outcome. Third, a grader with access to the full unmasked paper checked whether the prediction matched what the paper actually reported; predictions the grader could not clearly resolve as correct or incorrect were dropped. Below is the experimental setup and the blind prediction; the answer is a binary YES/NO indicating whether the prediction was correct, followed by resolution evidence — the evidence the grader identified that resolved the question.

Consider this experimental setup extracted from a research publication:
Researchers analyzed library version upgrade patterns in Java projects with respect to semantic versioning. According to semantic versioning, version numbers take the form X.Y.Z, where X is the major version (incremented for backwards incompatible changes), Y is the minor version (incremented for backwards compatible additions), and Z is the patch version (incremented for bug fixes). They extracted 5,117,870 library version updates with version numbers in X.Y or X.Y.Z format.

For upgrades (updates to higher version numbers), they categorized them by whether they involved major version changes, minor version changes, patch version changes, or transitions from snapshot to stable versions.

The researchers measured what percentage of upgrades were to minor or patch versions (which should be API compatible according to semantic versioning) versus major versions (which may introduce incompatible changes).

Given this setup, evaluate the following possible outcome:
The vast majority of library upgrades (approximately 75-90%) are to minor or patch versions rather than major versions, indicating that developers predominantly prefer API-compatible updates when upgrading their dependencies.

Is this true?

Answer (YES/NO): YES